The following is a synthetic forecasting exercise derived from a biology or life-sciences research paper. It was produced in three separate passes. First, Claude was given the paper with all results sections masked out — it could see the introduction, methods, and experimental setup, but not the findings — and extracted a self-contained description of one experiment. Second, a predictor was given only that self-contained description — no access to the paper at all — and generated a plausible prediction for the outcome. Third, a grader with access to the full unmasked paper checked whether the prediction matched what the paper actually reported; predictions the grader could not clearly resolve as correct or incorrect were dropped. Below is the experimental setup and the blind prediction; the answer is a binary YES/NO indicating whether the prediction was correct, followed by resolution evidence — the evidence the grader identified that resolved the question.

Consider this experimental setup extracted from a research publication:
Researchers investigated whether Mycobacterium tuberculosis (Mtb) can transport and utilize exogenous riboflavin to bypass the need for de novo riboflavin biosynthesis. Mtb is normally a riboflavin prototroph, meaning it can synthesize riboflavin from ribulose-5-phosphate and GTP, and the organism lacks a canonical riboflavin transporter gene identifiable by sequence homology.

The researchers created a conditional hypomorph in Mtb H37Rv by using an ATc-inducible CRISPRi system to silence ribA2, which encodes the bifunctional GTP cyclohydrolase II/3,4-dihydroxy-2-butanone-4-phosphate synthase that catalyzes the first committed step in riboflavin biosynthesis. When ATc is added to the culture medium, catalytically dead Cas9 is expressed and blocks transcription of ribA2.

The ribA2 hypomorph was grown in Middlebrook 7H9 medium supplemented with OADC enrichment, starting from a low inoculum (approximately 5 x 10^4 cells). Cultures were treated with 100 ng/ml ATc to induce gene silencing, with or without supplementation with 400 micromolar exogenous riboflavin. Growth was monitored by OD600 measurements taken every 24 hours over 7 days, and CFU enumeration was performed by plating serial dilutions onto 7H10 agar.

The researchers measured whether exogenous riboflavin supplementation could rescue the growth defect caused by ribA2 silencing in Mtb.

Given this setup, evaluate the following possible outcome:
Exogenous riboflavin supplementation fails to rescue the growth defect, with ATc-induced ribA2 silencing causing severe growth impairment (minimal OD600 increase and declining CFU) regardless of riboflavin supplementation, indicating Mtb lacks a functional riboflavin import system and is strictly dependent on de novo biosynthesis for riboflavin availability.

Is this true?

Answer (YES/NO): NO